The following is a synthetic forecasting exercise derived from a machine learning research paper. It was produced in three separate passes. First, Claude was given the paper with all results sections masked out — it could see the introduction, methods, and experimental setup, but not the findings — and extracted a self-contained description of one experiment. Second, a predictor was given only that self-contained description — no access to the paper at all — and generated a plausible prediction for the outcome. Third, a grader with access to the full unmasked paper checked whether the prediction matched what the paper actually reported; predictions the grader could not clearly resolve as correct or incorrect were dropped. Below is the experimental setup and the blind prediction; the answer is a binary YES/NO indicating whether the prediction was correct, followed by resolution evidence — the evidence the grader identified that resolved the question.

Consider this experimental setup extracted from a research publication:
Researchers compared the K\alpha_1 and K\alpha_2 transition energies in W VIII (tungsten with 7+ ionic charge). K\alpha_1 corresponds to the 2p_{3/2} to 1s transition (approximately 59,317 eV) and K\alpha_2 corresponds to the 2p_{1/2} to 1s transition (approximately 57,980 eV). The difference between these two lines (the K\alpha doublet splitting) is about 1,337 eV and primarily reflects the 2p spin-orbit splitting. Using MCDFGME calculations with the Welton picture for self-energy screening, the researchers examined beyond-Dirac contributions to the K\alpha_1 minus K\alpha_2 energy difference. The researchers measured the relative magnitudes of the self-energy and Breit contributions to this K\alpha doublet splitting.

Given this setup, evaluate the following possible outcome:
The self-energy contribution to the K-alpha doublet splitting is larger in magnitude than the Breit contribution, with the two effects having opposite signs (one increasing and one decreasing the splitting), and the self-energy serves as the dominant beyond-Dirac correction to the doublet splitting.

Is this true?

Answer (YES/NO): NO